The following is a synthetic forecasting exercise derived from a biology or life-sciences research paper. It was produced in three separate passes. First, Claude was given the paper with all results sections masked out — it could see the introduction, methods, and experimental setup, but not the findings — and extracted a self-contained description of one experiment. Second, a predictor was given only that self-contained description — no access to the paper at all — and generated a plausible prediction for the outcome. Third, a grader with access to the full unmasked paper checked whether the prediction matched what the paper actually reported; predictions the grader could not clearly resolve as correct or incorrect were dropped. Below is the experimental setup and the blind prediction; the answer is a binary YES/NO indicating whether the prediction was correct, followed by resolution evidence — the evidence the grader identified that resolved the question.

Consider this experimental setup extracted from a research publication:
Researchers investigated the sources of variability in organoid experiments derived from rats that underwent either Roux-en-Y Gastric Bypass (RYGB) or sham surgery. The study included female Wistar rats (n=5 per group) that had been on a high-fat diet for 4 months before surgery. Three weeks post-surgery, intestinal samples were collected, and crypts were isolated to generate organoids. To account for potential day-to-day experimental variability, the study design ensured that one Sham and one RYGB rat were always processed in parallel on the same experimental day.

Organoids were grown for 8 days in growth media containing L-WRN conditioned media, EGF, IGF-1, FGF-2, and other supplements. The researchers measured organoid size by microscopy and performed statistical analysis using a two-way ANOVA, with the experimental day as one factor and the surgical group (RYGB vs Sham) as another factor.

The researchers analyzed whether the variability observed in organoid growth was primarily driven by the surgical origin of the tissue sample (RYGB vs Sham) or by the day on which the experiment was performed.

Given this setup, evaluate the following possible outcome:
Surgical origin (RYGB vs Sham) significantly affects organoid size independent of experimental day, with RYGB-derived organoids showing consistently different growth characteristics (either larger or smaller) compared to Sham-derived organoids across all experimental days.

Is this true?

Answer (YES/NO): NO